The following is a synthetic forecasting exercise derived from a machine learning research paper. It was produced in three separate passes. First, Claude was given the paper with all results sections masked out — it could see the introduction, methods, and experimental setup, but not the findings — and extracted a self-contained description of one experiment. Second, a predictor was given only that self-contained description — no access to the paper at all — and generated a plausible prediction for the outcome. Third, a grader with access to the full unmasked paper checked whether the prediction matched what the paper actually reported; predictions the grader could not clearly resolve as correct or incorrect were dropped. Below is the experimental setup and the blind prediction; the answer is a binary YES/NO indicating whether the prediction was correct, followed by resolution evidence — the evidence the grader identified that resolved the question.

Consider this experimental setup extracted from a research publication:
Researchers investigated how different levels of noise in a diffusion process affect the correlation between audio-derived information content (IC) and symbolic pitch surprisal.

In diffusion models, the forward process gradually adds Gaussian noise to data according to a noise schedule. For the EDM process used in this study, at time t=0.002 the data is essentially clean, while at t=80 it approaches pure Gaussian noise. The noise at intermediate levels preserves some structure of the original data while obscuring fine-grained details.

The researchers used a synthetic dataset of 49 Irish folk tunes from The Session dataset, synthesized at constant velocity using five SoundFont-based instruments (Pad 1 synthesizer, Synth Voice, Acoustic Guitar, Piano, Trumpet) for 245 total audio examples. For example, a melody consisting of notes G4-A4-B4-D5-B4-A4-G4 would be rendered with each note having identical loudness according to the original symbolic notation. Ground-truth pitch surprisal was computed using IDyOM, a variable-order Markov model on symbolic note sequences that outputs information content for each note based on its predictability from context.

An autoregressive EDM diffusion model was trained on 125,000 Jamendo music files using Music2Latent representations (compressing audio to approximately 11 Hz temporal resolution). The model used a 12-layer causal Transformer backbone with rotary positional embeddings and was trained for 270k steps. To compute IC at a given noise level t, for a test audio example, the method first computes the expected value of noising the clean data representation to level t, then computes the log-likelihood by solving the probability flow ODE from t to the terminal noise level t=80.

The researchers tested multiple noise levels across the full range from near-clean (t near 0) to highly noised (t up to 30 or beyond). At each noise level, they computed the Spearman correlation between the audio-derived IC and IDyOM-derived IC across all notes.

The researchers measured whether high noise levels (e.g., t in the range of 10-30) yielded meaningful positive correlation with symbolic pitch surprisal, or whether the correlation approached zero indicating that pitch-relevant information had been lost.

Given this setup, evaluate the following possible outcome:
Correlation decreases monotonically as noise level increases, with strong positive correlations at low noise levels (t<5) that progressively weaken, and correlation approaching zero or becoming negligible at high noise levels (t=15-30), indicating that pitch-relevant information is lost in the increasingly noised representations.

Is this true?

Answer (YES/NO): NO